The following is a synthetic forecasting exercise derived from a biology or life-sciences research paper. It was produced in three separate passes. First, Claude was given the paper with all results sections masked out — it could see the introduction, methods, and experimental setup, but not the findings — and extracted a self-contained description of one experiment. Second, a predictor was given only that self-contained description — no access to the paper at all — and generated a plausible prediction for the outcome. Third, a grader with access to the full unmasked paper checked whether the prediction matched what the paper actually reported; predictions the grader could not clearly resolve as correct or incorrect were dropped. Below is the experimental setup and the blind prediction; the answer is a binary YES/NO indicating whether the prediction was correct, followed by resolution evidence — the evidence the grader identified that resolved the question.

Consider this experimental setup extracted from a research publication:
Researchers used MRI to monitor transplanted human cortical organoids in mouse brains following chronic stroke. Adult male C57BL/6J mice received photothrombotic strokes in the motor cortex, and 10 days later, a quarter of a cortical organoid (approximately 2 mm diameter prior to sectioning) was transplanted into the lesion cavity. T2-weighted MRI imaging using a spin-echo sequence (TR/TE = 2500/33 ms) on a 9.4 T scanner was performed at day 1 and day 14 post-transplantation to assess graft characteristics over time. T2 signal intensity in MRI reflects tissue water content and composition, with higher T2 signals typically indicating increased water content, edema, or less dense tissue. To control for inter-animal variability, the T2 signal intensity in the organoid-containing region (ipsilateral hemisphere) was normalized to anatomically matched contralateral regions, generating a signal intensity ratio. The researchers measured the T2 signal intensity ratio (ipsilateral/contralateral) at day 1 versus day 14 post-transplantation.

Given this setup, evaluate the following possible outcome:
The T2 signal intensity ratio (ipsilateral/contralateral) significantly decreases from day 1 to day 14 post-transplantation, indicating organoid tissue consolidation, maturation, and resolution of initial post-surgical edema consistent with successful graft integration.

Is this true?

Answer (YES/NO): YES